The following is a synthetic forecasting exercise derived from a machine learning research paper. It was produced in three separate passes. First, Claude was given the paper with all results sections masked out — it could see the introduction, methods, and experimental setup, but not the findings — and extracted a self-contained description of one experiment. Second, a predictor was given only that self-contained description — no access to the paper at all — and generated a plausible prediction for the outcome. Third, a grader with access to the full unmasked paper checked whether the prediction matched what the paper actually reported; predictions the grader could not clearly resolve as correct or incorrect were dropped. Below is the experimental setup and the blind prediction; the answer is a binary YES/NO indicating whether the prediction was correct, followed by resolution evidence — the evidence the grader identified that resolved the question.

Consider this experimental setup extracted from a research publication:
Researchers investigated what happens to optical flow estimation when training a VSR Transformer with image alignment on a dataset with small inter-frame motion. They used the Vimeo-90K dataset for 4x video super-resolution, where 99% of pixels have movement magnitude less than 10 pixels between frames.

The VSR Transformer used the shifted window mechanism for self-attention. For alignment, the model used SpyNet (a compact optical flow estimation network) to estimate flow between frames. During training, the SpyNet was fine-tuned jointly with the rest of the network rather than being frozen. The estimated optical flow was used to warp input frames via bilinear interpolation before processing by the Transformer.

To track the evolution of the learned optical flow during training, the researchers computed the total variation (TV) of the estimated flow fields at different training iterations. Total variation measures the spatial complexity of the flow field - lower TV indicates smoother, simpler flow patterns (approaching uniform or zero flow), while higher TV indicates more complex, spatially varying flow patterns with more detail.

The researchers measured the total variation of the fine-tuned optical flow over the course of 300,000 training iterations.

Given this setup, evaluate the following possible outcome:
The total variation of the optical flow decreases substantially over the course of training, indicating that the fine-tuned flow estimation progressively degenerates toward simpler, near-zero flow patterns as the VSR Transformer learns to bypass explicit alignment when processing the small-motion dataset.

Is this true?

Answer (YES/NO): YES